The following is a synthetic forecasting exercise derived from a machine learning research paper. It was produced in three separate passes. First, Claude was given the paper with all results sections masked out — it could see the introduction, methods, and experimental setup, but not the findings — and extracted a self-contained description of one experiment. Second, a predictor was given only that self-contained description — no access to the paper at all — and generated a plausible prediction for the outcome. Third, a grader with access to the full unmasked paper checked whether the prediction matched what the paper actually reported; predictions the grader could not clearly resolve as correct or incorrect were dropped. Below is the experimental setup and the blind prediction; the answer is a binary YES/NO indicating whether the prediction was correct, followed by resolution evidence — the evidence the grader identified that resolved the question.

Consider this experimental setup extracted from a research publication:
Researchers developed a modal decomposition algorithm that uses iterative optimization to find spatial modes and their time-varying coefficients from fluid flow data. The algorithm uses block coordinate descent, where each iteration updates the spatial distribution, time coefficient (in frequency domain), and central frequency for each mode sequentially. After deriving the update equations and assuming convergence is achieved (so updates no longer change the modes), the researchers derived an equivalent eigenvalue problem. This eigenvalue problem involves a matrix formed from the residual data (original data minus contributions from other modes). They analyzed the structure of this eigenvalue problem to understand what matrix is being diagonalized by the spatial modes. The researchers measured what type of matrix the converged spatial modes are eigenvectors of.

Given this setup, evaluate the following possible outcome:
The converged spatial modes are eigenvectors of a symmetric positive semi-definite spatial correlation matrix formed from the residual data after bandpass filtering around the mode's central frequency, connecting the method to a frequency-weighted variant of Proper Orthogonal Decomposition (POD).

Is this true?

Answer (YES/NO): YES